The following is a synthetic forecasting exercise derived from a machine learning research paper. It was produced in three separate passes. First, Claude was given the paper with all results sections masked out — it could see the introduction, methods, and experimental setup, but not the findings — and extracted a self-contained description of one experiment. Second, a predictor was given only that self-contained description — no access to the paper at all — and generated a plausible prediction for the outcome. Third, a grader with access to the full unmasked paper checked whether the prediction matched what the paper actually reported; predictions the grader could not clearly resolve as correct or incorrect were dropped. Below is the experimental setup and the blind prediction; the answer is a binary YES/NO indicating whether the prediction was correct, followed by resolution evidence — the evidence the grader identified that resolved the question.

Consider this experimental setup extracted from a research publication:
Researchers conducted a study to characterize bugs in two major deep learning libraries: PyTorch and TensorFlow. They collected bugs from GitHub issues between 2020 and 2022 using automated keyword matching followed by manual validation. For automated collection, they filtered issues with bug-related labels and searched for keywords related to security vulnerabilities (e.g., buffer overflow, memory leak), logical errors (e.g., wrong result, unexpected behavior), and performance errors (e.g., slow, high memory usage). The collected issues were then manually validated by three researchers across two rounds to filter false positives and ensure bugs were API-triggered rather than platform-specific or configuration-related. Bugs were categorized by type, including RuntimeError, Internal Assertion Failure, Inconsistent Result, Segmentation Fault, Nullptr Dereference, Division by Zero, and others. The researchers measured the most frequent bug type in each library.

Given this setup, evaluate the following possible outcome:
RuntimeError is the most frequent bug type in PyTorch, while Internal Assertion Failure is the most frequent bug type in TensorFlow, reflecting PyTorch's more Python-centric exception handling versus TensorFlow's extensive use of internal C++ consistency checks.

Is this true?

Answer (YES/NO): YES